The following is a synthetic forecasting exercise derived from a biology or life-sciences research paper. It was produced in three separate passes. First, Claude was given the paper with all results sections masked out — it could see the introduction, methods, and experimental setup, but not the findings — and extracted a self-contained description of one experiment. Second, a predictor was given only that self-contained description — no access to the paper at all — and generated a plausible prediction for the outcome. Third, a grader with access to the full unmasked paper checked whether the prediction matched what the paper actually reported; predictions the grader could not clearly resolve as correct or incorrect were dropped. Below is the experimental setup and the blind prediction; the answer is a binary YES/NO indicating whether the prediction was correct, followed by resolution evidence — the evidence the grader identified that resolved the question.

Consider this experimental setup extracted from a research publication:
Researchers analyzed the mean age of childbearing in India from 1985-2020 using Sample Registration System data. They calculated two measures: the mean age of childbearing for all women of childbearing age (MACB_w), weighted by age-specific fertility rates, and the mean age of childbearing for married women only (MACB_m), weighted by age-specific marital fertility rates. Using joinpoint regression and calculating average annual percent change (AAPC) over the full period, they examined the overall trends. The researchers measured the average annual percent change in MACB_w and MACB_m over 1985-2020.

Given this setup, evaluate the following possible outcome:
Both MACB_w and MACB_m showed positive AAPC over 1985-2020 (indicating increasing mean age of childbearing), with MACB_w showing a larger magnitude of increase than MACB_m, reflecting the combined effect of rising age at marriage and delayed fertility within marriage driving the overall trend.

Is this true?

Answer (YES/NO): NO